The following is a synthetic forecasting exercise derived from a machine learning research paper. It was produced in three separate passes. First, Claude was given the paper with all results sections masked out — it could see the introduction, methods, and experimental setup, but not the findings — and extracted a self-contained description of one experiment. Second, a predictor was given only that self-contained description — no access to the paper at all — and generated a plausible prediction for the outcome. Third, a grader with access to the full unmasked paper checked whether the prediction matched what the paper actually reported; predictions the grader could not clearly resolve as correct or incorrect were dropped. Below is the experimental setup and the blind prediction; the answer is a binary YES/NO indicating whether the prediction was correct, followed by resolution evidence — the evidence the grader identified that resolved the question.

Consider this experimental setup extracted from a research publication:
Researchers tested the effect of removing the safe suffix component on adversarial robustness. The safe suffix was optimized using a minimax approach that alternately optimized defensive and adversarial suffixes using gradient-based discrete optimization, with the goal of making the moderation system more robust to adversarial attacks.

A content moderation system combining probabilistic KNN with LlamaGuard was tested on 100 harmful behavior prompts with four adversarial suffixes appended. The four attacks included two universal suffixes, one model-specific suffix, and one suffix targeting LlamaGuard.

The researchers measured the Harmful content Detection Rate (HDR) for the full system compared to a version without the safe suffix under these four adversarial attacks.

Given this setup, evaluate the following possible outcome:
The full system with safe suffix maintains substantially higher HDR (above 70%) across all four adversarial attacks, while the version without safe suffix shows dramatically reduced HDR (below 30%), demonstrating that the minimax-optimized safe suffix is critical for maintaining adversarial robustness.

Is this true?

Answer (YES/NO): NO